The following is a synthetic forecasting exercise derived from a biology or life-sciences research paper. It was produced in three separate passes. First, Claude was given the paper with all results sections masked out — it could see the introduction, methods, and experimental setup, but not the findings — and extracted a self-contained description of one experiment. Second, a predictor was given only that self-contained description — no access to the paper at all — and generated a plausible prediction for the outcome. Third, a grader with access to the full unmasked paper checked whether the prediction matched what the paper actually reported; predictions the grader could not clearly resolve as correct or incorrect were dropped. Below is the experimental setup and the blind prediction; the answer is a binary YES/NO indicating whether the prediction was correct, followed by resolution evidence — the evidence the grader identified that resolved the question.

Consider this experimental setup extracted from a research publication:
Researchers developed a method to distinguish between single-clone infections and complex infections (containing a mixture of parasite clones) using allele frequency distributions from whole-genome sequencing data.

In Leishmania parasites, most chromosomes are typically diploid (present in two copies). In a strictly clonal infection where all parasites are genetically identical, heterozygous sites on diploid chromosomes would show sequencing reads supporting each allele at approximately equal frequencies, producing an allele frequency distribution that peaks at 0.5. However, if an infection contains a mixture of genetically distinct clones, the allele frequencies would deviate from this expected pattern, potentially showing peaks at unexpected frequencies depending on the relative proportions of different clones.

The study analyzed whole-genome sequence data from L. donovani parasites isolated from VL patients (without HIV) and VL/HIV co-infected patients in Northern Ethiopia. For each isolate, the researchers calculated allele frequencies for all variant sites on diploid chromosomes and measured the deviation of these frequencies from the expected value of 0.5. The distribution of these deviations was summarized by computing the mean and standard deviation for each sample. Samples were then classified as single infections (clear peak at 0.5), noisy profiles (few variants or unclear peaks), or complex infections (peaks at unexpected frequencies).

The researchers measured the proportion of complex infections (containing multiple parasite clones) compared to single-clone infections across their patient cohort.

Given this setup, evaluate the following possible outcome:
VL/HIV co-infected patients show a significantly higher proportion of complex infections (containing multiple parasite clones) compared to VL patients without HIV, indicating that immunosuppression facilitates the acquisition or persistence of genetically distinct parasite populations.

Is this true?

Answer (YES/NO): NO